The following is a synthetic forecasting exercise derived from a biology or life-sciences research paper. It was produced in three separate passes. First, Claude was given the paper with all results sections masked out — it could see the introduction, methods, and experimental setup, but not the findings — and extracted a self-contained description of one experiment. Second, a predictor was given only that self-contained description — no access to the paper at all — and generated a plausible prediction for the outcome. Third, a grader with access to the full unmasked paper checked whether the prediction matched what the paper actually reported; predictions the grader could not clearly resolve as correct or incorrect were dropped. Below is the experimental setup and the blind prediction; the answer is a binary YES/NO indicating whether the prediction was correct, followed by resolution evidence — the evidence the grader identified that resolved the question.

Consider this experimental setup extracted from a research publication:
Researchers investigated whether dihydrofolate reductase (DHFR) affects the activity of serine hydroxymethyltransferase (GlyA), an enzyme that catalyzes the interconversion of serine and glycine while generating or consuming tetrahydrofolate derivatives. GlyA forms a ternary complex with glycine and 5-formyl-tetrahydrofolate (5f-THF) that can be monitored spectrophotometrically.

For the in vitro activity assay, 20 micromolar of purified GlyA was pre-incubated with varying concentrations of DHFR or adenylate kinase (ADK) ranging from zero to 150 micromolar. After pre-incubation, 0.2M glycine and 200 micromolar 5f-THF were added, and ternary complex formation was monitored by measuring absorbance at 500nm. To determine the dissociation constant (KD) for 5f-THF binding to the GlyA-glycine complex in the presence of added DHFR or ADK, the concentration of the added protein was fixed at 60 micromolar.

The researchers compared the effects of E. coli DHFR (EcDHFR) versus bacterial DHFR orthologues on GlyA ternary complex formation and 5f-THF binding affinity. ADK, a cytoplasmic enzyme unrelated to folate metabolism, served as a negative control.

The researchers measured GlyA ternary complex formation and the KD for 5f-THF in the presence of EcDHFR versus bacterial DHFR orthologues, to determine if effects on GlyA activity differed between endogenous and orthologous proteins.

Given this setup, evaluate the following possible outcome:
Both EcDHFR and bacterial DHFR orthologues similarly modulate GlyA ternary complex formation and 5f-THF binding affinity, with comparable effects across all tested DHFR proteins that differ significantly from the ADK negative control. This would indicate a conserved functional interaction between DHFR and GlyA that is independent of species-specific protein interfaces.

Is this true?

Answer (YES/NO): NO